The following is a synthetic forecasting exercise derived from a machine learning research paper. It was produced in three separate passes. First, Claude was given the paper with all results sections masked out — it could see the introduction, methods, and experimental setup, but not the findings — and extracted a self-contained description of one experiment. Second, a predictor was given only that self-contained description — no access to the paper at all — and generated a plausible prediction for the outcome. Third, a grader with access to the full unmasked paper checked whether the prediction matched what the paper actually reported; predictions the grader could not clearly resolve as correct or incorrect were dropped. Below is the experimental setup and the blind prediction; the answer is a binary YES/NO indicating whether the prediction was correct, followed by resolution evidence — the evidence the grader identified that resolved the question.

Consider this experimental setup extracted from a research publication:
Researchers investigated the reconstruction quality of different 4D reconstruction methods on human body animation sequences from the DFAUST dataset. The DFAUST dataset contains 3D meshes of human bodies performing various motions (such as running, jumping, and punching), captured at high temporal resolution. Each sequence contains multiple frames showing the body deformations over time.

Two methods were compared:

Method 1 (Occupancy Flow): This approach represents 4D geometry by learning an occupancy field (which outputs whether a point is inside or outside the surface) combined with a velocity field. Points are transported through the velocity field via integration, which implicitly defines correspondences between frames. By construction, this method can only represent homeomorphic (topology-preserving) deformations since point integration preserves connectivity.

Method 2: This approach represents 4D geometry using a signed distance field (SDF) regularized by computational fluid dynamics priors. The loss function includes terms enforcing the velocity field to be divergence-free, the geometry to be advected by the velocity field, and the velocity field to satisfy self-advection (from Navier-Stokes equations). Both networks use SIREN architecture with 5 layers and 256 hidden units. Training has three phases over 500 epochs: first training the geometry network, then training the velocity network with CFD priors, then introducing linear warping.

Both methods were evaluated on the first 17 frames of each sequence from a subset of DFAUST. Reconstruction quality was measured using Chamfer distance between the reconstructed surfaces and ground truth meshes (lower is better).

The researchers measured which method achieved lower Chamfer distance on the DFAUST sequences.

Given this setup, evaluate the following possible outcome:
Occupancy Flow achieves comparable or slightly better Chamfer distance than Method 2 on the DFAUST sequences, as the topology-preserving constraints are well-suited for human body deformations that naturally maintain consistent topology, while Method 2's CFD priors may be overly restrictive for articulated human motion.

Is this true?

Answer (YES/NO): NO